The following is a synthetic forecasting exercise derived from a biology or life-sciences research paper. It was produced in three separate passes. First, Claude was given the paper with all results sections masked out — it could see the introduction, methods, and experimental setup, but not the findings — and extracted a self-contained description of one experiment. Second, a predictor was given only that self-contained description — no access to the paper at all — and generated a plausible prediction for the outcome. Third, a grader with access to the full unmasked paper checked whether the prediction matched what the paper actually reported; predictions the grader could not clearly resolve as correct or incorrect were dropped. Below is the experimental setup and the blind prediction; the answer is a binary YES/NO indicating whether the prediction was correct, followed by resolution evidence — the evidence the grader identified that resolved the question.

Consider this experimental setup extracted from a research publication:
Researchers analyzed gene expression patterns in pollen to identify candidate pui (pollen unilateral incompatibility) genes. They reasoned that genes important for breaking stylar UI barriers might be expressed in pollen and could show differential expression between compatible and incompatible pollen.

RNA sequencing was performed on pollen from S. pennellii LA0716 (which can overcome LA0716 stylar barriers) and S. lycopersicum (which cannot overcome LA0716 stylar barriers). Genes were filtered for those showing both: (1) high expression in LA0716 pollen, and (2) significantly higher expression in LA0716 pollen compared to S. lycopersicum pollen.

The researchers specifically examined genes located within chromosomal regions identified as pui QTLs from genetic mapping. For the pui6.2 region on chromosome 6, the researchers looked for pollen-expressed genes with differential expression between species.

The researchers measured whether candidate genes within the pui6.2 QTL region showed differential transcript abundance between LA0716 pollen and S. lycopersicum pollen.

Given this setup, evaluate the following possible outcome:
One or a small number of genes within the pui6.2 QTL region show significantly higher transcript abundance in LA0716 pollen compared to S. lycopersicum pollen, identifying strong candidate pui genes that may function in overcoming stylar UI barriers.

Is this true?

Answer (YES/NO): YES